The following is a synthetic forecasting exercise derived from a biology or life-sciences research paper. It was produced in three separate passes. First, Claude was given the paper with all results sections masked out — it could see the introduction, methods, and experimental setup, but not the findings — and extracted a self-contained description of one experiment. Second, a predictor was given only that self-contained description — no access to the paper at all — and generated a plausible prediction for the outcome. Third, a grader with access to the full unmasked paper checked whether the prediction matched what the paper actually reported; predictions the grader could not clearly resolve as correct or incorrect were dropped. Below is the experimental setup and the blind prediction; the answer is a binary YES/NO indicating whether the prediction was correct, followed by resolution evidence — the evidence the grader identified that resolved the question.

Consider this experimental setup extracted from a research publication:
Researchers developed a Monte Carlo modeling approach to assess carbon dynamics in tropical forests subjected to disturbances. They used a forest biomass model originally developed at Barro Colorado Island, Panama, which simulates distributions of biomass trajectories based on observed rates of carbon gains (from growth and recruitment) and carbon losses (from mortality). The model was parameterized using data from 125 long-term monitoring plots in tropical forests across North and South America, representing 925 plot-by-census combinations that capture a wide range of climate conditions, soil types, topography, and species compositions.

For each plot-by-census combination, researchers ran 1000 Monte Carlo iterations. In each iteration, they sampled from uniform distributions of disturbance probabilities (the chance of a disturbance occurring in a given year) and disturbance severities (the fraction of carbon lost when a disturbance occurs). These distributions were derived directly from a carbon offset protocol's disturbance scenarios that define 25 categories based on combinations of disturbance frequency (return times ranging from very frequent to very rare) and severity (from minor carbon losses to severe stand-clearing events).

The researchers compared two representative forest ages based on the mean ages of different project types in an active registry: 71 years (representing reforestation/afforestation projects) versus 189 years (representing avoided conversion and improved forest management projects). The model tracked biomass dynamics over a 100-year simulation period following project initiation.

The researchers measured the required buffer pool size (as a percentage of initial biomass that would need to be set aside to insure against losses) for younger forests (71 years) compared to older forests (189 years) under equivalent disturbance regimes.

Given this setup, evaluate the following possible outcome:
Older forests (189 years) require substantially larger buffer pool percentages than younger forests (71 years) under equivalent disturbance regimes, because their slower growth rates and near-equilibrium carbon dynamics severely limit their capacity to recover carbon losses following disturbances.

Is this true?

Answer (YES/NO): NO